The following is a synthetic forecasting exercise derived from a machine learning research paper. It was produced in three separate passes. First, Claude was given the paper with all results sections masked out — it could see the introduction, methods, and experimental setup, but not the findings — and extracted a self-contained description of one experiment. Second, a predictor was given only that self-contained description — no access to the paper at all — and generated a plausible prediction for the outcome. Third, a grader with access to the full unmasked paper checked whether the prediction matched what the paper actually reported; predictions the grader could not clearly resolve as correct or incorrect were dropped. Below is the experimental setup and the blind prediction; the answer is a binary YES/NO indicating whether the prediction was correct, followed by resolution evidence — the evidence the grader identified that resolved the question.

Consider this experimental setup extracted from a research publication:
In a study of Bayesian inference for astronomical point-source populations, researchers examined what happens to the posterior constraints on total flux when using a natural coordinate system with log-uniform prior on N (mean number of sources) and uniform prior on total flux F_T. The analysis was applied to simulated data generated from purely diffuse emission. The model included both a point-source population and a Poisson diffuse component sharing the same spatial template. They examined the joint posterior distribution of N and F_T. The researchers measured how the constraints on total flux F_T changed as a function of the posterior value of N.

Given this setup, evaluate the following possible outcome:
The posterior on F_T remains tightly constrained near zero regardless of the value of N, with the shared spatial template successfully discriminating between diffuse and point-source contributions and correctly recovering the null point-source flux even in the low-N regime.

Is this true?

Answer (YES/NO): NO